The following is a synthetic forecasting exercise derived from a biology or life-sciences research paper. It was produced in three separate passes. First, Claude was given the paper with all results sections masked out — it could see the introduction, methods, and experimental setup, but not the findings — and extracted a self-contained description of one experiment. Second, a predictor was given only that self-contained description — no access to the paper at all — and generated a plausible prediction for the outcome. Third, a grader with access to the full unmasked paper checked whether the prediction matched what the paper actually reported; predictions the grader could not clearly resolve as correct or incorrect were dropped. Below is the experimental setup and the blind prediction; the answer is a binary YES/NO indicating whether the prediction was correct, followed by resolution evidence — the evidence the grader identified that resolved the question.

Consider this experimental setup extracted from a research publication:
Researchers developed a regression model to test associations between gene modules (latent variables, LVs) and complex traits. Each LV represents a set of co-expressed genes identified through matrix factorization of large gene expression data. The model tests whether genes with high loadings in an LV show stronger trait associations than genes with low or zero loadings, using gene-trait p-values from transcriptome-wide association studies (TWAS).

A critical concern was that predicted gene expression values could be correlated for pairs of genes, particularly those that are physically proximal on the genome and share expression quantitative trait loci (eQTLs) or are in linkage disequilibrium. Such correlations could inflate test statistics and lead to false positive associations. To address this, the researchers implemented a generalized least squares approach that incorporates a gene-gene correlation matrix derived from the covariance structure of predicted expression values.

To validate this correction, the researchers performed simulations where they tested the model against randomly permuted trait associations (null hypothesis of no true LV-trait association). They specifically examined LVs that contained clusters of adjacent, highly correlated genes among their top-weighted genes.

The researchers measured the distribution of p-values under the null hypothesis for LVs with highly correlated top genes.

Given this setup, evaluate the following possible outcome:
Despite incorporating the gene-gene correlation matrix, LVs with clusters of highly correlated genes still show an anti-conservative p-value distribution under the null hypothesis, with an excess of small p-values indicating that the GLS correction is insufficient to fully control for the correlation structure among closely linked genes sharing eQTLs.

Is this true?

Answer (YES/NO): NO